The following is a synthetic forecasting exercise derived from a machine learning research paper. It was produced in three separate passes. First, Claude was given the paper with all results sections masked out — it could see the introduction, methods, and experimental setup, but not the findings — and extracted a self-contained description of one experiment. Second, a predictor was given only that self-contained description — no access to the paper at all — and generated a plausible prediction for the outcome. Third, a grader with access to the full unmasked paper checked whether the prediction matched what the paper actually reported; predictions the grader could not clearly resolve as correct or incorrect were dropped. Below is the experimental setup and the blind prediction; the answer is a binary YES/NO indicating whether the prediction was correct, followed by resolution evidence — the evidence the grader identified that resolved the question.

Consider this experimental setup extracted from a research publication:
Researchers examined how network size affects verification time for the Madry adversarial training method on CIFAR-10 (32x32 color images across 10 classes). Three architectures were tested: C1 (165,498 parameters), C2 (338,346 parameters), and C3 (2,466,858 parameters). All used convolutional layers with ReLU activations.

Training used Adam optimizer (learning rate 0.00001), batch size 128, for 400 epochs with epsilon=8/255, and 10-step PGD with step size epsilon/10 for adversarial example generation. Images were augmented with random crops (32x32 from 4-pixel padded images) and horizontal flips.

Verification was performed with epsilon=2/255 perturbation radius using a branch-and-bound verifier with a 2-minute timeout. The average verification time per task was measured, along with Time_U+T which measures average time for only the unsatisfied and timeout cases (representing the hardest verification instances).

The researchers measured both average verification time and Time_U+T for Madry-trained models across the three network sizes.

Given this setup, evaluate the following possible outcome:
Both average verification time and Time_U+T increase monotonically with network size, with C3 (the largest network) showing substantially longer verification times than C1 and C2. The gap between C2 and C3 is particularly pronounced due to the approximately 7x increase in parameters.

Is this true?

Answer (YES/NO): YES